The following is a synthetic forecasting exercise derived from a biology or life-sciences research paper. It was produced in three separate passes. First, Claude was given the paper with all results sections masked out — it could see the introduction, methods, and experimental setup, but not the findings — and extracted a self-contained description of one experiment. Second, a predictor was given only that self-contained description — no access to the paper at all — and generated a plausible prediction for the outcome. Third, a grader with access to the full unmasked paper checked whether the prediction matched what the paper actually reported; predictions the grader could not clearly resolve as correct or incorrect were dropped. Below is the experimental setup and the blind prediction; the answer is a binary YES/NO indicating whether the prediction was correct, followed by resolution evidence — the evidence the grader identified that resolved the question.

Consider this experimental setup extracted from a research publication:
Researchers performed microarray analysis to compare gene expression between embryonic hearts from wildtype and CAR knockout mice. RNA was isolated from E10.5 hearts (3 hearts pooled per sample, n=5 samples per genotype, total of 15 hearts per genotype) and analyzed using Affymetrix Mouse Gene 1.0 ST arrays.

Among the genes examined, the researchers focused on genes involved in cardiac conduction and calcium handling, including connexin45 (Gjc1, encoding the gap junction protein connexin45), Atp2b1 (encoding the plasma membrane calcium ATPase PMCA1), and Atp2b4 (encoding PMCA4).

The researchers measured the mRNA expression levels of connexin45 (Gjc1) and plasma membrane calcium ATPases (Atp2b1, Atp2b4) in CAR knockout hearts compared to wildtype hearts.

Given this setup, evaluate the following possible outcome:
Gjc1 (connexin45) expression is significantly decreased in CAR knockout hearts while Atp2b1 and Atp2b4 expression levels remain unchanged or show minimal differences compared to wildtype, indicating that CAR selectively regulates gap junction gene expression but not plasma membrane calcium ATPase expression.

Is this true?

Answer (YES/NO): NO